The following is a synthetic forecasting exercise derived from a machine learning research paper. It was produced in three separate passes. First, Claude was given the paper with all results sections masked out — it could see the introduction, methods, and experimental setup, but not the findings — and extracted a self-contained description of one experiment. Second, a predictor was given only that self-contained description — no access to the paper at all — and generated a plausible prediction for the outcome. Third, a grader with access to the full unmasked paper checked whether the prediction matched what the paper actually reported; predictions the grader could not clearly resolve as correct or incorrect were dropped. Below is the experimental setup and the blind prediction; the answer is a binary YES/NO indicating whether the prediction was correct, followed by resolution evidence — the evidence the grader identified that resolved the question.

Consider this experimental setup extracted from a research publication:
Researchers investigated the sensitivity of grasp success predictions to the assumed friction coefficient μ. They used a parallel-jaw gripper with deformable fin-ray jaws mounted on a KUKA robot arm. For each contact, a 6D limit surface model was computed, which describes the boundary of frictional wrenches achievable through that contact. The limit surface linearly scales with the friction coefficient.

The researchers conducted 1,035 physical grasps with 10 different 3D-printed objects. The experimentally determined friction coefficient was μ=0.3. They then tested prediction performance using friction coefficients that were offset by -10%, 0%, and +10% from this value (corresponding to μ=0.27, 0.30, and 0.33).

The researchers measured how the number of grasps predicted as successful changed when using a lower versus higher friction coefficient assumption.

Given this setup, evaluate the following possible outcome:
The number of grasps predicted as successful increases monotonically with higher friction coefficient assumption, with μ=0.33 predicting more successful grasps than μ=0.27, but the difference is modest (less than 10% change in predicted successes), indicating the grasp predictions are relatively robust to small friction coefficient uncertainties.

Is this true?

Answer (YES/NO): NO